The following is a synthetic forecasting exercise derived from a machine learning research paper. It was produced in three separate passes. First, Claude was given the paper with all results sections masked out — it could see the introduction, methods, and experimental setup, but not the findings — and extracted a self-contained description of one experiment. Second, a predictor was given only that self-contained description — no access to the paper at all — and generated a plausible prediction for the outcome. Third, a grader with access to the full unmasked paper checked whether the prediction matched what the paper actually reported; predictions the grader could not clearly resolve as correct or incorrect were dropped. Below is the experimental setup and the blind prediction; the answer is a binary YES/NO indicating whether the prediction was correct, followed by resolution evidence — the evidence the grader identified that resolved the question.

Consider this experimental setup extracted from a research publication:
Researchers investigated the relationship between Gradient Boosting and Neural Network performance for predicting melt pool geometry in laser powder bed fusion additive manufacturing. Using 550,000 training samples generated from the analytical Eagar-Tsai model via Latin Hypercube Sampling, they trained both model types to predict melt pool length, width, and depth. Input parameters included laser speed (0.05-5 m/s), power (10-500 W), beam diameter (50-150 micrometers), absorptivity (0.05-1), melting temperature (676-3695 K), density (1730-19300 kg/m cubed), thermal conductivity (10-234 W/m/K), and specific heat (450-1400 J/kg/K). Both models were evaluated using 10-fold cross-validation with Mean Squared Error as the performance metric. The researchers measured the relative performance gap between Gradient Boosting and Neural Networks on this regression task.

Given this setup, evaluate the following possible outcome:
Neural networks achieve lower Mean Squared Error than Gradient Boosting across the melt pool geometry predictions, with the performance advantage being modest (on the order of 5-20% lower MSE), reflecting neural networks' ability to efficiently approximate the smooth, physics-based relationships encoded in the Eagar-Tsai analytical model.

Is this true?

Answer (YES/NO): NO